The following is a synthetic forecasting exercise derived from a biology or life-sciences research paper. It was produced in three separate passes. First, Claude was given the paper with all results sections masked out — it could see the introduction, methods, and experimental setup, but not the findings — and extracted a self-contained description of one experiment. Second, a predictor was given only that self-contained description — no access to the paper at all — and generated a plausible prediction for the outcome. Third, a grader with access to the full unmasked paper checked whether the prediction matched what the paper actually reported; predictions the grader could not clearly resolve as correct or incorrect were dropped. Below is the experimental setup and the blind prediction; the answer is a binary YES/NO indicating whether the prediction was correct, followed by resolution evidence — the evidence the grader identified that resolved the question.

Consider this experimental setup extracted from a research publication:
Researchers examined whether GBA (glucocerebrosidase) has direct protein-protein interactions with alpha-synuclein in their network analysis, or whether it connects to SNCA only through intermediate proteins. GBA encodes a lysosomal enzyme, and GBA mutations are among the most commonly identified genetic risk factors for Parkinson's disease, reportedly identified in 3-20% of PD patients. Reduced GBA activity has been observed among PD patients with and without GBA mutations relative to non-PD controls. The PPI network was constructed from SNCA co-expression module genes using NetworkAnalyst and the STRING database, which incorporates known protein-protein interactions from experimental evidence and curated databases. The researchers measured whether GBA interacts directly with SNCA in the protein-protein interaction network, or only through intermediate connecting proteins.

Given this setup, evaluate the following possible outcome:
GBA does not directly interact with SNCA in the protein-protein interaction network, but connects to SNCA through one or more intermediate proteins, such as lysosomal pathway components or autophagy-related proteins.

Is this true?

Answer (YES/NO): NO